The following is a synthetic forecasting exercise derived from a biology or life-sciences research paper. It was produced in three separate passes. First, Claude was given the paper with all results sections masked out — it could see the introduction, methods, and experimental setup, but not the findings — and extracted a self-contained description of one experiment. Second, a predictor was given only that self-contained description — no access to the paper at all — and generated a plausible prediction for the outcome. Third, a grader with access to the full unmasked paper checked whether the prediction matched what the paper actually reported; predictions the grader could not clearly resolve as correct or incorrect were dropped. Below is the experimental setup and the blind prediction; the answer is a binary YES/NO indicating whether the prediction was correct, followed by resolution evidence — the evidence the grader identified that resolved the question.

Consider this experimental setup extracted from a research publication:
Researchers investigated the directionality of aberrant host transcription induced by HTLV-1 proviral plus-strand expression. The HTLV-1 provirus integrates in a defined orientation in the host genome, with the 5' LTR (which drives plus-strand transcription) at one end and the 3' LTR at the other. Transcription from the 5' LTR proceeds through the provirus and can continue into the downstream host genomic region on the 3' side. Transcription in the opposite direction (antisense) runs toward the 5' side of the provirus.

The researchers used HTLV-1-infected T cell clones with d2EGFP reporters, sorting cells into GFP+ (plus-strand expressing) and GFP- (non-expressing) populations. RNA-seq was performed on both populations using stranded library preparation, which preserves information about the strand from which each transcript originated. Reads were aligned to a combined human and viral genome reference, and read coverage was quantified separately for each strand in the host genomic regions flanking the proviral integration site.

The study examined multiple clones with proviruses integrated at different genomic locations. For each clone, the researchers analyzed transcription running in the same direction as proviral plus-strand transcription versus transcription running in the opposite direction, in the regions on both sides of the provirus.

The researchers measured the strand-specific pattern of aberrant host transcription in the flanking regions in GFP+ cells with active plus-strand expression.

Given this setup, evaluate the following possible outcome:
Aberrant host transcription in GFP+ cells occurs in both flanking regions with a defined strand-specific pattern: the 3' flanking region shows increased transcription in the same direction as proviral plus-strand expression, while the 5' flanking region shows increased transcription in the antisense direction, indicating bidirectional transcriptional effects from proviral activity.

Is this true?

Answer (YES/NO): NO